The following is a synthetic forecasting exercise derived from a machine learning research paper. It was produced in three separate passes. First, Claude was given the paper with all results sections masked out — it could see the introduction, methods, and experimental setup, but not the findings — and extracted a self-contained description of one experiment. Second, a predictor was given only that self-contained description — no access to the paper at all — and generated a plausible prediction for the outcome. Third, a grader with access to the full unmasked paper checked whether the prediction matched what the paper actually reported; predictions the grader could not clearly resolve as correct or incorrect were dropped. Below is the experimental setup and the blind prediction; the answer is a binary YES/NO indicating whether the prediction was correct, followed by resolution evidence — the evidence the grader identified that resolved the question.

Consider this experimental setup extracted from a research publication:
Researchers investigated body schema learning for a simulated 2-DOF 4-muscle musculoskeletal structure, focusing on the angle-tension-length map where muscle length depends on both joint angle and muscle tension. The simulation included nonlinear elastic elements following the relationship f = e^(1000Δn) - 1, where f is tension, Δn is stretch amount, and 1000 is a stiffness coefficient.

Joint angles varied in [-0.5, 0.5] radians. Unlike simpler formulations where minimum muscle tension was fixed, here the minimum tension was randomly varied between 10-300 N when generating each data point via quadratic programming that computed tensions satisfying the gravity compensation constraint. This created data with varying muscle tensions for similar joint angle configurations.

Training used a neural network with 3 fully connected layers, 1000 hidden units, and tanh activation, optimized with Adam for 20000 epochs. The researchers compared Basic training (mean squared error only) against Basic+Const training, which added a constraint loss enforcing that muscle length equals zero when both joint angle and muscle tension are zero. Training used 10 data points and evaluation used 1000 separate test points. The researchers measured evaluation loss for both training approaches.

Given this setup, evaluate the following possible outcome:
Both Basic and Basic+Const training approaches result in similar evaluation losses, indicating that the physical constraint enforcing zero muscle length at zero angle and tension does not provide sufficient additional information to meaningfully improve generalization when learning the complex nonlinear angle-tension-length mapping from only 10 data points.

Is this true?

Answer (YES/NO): NO